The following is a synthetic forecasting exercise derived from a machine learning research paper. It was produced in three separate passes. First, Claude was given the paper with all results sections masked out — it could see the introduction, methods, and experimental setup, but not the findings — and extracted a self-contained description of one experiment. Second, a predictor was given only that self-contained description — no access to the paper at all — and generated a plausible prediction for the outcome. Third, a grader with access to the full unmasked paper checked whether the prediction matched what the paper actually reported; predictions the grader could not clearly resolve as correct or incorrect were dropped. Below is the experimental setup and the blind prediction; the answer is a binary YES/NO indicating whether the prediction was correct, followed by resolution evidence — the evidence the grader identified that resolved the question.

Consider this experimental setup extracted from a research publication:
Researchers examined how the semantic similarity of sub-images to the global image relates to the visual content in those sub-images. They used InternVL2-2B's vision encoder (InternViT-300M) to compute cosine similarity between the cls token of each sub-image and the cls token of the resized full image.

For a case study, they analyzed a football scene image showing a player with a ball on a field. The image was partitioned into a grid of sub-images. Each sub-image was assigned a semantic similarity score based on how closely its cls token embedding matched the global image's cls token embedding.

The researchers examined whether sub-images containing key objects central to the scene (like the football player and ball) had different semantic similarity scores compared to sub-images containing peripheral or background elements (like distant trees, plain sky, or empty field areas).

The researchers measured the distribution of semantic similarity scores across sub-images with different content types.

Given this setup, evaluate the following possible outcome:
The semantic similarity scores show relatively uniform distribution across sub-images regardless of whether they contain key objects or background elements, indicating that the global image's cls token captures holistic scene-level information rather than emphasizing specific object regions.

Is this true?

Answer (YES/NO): NO